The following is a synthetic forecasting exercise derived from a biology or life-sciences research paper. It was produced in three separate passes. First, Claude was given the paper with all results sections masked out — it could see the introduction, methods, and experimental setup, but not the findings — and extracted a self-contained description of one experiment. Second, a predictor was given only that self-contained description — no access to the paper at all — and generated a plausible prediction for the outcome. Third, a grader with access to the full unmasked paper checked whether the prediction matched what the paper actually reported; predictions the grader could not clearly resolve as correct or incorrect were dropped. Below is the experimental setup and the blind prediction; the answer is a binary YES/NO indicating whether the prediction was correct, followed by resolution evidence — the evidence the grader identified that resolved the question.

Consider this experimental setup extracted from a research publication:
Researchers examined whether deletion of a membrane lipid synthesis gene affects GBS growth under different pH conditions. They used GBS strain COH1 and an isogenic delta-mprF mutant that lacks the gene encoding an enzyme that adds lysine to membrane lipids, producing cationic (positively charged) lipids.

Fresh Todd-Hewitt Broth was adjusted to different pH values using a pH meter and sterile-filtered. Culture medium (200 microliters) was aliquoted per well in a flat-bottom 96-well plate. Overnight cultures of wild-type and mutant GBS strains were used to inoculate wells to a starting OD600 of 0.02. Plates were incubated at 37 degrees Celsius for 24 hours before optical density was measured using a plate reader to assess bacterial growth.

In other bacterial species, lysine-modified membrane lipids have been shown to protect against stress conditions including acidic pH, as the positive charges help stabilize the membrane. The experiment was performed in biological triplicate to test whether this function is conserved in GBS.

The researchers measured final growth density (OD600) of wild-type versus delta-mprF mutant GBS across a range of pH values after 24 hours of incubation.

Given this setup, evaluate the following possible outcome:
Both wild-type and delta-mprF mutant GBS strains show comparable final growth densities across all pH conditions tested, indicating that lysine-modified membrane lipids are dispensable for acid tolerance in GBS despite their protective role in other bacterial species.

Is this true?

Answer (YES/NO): NO